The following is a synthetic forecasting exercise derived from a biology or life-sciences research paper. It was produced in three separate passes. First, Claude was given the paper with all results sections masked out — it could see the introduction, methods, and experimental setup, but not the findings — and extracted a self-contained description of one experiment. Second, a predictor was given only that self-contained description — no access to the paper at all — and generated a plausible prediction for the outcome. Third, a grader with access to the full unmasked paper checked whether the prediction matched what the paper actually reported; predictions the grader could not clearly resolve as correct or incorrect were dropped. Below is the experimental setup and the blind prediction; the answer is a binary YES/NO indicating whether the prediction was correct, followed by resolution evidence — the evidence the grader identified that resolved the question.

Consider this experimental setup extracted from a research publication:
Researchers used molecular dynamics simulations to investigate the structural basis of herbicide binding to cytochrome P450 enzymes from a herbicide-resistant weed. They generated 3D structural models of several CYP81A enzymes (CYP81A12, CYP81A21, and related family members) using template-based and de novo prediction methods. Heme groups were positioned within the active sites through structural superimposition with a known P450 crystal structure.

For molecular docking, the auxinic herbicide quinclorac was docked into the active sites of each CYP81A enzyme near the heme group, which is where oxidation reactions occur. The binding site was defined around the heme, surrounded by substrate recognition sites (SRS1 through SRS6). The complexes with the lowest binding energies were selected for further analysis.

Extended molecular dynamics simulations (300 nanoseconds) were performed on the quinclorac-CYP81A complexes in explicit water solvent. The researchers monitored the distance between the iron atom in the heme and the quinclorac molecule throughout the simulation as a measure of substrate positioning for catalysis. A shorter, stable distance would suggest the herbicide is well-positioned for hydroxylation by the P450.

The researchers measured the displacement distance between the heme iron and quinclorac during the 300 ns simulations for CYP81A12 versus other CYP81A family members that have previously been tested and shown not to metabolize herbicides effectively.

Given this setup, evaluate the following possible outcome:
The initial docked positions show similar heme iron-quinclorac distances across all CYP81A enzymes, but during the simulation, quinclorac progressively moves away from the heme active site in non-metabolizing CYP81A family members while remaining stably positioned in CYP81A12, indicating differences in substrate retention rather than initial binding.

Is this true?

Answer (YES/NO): NO